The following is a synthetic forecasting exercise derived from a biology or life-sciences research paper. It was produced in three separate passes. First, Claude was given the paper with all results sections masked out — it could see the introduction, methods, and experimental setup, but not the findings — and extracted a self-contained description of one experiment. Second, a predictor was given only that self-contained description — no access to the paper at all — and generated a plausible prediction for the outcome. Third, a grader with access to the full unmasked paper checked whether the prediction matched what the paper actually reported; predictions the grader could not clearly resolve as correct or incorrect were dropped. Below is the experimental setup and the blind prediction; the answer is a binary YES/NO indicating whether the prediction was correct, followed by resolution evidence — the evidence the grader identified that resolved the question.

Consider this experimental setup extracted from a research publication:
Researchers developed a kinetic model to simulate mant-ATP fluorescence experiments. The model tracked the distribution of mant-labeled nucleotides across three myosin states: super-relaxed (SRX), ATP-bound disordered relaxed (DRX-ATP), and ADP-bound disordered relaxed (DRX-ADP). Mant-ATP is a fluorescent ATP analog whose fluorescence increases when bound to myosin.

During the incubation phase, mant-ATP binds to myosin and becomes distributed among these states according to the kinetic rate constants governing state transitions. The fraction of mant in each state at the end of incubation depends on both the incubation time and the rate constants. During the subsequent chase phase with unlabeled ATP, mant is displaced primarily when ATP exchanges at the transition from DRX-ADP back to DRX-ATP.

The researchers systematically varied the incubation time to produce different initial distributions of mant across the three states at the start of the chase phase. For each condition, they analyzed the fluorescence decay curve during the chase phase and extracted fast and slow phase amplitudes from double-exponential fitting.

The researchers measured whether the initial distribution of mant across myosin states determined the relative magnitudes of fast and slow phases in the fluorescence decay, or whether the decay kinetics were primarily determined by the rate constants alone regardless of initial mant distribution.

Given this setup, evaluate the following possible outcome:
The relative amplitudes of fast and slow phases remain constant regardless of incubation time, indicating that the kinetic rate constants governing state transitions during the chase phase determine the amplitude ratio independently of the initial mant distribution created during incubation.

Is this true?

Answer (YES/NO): NO